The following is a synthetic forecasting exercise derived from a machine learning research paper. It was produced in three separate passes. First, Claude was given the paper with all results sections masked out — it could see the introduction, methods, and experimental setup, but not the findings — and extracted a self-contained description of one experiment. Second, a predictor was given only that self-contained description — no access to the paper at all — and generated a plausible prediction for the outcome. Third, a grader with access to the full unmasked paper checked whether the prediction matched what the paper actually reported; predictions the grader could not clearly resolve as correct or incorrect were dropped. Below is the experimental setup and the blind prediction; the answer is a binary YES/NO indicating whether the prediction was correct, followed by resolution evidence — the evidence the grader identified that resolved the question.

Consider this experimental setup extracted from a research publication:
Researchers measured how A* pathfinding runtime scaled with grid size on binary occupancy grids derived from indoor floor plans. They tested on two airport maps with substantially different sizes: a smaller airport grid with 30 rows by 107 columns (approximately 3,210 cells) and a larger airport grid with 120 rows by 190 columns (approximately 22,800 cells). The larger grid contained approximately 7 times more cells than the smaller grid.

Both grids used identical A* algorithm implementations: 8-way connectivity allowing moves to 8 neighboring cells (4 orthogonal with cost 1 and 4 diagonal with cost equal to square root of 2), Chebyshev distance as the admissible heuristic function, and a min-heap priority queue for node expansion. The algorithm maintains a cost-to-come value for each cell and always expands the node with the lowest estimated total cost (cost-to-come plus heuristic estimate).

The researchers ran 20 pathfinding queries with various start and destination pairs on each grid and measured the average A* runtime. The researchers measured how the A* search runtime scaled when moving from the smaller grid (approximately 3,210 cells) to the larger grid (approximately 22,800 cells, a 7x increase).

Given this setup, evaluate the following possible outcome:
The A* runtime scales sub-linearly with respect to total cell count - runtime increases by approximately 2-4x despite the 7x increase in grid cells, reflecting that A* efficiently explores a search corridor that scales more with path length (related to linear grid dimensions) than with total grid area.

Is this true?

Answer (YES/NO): YES